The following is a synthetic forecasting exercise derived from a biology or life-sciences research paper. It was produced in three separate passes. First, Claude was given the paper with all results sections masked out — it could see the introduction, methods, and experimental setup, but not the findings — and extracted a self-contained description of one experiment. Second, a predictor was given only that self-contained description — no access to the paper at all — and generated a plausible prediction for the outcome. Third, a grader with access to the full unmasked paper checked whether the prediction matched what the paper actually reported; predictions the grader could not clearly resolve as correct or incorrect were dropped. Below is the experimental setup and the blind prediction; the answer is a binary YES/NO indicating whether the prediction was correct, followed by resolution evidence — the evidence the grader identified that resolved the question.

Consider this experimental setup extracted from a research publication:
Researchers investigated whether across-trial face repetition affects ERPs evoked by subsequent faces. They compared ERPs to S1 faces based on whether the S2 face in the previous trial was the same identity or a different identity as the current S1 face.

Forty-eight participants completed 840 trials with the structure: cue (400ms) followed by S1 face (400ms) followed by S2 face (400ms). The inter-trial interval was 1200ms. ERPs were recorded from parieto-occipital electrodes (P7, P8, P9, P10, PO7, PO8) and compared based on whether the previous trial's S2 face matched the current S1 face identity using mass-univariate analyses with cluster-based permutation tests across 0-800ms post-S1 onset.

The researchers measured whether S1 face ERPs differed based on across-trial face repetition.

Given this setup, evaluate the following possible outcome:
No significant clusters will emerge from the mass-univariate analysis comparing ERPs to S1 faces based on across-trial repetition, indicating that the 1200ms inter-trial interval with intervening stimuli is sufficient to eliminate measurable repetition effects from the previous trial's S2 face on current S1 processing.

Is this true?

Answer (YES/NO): NO